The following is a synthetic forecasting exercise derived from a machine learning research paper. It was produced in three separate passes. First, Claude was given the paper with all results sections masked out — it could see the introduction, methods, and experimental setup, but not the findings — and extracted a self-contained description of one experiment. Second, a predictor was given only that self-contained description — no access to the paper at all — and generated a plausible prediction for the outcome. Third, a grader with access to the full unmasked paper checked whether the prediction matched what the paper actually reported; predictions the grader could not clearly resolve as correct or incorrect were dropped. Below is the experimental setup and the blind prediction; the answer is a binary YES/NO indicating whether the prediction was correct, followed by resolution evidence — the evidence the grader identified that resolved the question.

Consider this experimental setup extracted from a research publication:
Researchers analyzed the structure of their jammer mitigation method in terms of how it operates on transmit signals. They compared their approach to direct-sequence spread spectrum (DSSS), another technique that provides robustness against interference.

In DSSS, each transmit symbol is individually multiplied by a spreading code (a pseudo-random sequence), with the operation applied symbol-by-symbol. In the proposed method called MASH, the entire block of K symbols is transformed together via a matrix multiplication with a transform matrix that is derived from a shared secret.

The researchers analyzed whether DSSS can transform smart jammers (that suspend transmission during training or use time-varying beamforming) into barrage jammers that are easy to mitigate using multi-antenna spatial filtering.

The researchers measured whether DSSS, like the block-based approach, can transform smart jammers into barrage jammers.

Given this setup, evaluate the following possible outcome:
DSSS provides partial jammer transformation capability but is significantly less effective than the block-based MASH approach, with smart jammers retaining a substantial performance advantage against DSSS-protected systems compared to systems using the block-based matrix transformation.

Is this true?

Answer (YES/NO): NO